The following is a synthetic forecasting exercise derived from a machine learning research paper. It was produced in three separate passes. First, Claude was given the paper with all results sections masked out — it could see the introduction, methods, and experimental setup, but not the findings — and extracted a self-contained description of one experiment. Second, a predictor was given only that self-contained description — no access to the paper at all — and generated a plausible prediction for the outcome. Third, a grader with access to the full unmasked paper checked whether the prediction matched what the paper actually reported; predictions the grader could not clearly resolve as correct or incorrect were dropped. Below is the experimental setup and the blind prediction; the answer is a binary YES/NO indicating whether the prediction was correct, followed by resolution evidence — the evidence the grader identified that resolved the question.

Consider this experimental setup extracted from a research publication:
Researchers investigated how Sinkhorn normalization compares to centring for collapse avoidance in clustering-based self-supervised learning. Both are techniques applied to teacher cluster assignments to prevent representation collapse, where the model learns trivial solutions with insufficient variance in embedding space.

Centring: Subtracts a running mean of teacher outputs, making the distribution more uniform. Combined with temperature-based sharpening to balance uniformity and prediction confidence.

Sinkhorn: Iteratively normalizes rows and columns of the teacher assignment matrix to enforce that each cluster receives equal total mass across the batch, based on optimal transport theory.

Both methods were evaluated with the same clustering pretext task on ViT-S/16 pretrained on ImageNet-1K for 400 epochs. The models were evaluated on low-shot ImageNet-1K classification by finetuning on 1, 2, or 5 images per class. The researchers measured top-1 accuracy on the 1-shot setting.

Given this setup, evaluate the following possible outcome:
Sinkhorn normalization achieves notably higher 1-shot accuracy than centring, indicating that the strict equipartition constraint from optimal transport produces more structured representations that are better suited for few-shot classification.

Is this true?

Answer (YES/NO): NO